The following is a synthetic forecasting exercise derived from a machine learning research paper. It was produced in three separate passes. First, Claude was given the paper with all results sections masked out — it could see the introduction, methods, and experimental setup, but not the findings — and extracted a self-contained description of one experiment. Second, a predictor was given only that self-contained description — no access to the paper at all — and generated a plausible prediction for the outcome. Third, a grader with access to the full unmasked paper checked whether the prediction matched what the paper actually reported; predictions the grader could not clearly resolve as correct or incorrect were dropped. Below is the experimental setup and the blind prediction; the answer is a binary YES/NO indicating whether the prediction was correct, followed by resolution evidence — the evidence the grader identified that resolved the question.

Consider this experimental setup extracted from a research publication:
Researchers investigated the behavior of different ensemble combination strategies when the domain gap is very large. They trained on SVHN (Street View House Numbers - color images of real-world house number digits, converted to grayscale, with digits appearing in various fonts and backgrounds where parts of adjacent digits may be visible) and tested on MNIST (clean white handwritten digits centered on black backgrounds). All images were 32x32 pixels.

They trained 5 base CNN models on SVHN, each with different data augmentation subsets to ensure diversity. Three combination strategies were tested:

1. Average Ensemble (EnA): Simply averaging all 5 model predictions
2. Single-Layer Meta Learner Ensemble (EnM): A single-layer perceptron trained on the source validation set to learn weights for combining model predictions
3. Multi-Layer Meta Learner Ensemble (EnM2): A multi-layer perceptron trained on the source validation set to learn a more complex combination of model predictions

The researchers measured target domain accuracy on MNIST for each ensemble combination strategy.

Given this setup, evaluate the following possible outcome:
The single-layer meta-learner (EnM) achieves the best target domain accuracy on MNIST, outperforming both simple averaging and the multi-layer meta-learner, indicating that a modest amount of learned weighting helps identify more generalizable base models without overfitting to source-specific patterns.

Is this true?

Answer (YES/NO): NO